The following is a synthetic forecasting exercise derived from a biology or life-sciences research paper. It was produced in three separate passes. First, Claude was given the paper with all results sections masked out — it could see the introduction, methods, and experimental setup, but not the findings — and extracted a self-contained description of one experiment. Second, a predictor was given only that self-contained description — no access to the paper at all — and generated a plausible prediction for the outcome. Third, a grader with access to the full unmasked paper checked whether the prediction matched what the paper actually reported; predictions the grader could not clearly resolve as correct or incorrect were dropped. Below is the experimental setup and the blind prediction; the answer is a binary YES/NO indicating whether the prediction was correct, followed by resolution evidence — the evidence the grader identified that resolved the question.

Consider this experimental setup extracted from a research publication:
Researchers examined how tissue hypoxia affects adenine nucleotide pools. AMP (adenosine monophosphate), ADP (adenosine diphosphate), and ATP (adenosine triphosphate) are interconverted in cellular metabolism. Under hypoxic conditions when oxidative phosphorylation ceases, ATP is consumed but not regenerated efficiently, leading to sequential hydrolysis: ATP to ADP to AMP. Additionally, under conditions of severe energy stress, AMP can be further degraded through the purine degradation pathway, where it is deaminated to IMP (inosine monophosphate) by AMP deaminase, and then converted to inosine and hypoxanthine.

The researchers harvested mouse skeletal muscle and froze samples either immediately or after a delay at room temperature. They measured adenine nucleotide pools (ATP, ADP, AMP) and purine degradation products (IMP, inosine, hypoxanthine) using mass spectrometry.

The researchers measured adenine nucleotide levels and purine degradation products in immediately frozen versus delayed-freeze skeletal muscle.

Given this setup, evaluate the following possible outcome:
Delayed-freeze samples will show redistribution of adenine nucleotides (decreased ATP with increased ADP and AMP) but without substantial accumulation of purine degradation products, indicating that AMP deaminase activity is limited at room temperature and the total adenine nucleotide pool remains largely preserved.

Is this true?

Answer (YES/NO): NO